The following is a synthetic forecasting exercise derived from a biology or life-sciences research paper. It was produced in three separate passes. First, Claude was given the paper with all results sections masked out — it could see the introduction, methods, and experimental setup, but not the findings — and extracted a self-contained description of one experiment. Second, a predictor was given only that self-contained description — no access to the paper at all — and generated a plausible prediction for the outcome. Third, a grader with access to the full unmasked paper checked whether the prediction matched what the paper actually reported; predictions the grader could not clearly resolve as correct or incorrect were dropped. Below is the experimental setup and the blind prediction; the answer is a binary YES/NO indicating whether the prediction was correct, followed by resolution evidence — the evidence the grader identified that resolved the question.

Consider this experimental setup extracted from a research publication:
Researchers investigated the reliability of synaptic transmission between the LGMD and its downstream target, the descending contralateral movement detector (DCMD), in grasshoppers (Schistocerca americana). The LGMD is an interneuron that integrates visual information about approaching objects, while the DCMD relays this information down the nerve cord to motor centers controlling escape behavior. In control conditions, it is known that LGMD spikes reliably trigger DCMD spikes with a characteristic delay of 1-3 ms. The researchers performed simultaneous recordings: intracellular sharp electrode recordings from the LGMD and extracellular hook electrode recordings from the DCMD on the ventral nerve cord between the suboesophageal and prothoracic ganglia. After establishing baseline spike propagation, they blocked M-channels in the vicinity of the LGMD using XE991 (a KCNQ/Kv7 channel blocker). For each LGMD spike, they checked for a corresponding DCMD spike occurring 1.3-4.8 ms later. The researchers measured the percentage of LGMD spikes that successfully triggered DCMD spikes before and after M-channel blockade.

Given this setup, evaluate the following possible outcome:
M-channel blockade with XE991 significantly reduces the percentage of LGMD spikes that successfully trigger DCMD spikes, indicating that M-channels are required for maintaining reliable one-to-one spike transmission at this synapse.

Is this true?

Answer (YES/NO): YES